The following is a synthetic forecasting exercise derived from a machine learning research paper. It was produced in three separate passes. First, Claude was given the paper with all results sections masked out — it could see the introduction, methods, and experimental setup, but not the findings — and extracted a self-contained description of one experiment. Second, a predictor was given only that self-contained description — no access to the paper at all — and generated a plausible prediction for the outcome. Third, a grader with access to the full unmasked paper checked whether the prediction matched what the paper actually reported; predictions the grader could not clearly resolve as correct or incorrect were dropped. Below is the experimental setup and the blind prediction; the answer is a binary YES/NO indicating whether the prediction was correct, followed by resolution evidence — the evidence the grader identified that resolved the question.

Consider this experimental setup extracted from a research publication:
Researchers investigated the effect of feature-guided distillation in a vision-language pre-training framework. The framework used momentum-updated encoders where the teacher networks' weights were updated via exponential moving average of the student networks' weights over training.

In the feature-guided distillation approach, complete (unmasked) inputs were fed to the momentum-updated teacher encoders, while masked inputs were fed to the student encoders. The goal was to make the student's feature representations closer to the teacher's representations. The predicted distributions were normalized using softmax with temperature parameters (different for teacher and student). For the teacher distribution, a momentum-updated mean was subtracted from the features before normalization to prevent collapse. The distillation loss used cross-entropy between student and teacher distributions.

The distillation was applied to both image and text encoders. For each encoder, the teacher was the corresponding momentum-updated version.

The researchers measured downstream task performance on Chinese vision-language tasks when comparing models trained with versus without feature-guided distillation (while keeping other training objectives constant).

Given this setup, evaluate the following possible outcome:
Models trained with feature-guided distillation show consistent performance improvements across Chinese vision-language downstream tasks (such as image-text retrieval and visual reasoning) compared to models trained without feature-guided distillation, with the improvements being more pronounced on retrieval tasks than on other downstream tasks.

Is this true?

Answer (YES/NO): YES